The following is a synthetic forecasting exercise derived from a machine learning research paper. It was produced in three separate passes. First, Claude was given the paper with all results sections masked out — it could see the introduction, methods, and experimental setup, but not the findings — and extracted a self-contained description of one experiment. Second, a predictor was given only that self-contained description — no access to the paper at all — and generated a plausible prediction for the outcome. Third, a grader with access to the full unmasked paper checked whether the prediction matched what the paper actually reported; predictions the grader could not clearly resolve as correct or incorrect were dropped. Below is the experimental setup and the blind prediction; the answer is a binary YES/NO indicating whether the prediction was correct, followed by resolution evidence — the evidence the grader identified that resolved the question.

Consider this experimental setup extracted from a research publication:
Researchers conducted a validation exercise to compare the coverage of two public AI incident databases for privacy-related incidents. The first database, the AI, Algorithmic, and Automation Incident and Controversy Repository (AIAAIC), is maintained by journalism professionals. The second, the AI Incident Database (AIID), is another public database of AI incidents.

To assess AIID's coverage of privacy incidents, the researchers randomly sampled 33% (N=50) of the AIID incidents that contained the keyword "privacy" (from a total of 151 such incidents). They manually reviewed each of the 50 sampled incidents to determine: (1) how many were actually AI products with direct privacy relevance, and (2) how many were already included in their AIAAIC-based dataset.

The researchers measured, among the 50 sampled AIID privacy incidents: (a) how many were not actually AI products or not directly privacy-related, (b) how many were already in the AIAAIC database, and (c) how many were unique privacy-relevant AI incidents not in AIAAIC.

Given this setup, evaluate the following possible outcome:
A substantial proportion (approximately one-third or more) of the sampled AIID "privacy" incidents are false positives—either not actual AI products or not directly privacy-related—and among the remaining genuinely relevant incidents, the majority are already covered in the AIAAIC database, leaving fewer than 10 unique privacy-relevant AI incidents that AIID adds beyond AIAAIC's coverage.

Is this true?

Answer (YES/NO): NO